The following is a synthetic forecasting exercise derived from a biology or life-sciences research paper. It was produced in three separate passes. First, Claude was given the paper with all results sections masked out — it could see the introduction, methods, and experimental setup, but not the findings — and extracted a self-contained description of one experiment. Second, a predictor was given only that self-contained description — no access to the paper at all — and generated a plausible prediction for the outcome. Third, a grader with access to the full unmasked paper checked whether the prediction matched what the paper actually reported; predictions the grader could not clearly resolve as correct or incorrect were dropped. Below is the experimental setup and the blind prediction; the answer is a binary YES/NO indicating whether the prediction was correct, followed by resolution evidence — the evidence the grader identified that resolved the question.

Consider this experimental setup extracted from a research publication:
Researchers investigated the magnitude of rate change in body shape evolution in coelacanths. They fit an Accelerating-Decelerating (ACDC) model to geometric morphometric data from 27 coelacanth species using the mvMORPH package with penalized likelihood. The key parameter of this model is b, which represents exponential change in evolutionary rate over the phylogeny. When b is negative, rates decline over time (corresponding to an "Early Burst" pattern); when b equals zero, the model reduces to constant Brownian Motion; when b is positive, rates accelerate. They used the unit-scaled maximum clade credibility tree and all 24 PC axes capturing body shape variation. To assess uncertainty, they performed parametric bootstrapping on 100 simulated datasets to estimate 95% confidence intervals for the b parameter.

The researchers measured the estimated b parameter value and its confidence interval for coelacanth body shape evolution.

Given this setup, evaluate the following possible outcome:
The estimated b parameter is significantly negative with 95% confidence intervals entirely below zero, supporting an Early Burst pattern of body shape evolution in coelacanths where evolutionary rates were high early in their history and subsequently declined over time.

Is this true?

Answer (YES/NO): YES